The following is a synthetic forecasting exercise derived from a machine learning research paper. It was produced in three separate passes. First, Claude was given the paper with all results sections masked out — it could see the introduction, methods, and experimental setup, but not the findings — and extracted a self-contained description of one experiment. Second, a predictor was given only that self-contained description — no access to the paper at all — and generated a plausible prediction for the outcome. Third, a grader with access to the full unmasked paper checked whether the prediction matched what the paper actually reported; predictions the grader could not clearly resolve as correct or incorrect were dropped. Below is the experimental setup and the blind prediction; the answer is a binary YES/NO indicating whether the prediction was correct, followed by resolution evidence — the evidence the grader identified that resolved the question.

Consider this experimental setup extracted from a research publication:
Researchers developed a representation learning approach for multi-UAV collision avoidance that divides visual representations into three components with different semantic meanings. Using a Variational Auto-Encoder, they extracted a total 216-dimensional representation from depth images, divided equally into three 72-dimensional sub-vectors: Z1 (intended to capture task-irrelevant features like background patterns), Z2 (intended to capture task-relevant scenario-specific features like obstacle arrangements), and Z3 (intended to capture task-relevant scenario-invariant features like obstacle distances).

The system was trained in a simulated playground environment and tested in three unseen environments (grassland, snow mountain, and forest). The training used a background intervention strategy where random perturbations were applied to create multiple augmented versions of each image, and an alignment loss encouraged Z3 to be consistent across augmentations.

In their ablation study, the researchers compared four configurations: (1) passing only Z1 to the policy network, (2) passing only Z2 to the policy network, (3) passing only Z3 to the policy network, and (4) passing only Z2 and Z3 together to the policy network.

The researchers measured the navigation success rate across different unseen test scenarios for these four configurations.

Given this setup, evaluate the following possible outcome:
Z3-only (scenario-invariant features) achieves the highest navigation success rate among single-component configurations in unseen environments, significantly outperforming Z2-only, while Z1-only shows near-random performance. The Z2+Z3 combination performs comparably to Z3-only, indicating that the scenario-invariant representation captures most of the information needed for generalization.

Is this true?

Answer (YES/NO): NO